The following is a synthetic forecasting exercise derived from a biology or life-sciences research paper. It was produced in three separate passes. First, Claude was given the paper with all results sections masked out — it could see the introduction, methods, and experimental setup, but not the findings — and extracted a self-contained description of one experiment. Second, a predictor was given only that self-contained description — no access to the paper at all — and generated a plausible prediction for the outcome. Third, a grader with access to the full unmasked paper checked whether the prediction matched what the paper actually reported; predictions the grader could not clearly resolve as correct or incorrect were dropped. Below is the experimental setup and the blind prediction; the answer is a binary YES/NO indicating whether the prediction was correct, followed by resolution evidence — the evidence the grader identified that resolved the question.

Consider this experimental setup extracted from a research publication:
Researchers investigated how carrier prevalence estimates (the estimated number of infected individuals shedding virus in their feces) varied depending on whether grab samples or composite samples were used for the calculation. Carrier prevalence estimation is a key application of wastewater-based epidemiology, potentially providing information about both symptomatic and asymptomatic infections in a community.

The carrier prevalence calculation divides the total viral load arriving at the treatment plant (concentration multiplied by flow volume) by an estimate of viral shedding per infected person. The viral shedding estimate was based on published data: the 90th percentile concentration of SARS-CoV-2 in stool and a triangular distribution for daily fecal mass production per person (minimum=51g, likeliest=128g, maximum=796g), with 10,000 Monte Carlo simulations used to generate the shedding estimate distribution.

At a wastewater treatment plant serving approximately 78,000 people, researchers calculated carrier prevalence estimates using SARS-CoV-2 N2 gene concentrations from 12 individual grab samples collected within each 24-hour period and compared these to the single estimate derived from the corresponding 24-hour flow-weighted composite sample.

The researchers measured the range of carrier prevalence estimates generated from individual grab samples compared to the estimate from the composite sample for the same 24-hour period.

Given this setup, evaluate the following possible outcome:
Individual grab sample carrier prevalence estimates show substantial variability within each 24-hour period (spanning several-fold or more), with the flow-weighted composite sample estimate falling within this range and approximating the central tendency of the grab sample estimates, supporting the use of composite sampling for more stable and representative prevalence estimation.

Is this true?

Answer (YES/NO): NO